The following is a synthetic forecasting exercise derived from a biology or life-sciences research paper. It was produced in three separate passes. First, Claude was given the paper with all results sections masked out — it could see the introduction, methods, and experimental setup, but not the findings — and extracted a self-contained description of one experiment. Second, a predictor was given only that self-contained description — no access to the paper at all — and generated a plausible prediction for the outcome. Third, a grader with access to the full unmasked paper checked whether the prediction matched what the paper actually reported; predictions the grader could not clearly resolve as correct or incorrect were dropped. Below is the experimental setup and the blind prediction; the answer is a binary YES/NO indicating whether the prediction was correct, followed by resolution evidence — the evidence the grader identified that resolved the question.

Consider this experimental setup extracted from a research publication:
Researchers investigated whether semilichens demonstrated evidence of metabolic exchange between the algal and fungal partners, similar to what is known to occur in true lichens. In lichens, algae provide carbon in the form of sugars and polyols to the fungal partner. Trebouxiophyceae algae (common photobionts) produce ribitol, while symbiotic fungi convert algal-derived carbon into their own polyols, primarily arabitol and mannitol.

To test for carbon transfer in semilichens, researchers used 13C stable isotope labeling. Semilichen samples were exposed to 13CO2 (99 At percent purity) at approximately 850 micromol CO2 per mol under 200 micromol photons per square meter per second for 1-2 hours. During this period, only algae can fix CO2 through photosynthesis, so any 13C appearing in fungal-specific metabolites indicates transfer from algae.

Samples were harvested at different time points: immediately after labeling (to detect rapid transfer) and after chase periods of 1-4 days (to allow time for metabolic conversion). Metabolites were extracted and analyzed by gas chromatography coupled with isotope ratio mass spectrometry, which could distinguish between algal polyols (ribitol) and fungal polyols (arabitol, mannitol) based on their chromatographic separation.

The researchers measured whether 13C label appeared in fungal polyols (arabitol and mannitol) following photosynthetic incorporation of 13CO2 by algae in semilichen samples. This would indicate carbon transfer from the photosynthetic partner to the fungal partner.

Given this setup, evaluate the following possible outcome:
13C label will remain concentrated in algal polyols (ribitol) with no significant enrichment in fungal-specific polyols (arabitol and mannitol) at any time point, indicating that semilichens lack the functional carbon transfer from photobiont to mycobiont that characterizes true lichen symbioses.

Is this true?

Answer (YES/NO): NO